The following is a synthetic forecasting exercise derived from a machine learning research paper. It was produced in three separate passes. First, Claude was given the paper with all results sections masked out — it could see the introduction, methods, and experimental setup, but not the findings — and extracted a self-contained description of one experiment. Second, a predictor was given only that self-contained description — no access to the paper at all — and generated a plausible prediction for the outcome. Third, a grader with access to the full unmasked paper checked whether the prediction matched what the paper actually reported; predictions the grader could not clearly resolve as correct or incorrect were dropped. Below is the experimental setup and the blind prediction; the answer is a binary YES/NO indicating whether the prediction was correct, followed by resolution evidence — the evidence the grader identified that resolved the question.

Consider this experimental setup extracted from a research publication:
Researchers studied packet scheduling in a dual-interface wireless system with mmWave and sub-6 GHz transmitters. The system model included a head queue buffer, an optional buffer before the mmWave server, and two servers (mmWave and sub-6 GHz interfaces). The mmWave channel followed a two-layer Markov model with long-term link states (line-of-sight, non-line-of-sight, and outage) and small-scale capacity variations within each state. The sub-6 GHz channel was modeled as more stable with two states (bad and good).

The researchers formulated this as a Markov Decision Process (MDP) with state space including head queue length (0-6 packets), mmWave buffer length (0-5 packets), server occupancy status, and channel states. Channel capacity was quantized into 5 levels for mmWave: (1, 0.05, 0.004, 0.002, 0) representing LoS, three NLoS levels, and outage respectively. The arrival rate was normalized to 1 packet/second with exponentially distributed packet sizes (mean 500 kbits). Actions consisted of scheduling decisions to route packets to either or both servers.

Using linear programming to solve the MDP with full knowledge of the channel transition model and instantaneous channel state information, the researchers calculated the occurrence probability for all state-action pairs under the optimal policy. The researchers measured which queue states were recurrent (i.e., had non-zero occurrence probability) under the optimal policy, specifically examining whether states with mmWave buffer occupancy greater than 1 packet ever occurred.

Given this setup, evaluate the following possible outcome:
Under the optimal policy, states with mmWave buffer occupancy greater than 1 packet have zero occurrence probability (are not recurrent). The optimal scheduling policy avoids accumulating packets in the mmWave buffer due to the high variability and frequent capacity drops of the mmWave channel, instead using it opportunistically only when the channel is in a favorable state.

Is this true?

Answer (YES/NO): YES